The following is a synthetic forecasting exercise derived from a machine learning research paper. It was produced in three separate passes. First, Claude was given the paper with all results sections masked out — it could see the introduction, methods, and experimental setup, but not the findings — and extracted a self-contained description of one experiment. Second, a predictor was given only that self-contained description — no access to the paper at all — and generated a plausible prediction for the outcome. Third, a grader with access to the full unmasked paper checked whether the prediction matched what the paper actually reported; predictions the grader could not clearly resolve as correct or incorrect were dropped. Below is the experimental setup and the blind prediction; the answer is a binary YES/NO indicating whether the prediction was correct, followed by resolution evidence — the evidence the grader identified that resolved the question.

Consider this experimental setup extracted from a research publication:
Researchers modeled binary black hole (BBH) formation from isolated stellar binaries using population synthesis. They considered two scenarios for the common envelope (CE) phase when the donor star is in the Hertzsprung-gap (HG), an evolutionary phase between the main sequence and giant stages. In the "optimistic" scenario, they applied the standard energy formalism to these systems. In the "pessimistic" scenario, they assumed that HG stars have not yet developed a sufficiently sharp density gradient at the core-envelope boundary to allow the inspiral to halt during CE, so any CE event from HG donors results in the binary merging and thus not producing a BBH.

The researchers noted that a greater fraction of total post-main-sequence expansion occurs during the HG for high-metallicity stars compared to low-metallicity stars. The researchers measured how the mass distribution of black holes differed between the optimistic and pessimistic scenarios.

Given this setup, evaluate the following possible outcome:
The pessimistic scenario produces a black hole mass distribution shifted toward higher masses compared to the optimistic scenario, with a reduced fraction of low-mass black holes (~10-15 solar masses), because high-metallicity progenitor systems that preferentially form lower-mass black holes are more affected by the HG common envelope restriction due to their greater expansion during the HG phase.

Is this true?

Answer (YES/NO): YES